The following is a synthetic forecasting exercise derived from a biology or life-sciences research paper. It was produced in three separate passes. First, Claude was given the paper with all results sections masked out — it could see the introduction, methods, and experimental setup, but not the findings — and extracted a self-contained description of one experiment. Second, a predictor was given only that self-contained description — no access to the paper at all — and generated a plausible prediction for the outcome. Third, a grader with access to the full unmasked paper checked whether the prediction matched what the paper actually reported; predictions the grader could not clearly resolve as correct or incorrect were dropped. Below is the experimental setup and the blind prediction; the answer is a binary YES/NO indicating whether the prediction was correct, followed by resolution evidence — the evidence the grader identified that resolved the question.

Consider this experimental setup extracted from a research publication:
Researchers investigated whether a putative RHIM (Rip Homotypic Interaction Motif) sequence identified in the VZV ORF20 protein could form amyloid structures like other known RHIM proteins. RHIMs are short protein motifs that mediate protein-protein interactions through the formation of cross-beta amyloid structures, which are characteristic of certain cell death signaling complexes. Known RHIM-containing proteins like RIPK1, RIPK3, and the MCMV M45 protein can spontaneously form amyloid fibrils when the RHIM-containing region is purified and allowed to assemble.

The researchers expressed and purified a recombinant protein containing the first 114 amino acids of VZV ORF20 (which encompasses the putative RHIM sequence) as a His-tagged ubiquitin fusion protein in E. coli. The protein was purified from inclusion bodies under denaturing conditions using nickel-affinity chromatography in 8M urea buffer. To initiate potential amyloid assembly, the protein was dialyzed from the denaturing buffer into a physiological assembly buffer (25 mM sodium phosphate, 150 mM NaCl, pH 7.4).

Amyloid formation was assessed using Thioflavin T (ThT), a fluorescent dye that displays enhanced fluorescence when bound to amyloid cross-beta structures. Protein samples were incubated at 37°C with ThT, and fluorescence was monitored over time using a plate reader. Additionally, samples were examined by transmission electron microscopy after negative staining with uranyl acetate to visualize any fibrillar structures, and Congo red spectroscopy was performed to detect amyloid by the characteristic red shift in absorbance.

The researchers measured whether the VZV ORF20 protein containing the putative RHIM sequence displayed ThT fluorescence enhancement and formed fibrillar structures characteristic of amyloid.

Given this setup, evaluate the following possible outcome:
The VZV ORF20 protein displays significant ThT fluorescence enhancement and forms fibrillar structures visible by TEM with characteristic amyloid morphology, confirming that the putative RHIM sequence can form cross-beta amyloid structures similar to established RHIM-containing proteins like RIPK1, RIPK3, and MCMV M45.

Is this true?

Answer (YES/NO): YES